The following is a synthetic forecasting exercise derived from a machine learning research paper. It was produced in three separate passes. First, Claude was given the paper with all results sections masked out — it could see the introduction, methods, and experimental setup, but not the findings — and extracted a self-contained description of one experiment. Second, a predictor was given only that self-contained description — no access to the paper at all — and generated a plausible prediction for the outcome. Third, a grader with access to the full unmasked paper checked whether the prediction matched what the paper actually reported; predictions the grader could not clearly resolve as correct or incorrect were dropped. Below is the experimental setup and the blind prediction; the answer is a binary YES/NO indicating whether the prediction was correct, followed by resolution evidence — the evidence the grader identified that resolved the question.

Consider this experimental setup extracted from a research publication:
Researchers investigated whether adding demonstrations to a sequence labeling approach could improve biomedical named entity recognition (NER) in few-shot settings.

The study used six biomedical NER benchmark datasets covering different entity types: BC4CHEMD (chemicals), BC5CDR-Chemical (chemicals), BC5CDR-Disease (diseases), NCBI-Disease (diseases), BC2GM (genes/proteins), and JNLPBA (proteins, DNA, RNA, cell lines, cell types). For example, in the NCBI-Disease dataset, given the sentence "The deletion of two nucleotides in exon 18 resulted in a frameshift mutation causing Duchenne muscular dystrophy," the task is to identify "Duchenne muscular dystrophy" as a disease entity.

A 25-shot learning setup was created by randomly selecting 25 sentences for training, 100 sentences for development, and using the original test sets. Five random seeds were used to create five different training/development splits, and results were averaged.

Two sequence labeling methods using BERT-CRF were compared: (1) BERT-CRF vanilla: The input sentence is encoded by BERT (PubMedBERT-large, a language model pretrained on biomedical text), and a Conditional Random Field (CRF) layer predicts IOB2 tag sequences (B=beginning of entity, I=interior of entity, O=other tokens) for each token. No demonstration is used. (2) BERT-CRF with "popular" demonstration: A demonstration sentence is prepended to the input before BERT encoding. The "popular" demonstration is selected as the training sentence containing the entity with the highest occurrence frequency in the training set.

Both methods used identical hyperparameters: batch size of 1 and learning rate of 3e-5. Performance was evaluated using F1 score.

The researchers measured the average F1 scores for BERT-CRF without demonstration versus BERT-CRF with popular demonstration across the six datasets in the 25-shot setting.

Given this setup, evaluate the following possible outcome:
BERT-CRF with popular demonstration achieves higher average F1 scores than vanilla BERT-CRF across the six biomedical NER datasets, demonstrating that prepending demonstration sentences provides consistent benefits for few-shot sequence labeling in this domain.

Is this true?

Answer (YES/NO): YES